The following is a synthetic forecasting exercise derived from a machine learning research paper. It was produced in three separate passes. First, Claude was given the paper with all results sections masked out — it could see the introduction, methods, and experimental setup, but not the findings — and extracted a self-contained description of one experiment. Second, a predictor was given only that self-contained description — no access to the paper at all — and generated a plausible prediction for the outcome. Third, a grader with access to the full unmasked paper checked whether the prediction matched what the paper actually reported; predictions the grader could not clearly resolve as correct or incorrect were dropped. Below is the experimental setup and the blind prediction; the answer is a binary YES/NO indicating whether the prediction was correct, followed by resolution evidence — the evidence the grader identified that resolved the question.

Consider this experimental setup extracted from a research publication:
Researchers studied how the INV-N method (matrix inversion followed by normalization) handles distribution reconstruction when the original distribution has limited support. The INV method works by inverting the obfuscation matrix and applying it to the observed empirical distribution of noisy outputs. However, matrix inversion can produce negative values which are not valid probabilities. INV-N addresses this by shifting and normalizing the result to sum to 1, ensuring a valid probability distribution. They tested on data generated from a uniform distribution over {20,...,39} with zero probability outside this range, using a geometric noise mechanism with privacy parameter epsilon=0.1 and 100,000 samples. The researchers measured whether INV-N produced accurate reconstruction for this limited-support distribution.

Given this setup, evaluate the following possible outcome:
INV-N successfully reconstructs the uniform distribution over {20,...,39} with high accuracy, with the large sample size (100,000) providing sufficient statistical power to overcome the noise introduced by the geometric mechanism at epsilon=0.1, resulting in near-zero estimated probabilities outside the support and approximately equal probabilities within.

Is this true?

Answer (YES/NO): NO